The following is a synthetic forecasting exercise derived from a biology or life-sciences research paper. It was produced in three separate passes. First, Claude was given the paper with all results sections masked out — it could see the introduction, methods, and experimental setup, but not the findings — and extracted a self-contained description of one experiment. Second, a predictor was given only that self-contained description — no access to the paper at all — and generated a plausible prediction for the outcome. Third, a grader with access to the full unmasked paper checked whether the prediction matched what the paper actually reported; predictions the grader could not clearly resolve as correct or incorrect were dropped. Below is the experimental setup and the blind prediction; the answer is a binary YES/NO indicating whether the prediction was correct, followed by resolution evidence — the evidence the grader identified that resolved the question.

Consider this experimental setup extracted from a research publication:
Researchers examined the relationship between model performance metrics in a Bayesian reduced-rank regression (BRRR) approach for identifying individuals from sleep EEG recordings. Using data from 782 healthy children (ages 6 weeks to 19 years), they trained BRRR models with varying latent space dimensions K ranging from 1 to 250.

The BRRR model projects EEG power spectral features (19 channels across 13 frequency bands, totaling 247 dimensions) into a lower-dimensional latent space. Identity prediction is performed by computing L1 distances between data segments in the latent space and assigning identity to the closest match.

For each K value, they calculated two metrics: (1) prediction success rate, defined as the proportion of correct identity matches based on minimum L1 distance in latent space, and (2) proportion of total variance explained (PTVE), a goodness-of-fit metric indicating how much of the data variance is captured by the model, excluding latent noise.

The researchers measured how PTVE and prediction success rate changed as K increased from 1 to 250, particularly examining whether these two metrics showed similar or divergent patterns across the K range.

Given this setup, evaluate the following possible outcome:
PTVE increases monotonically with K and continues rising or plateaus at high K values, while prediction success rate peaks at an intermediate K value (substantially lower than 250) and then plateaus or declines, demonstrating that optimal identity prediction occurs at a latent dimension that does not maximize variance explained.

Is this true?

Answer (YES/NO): YES